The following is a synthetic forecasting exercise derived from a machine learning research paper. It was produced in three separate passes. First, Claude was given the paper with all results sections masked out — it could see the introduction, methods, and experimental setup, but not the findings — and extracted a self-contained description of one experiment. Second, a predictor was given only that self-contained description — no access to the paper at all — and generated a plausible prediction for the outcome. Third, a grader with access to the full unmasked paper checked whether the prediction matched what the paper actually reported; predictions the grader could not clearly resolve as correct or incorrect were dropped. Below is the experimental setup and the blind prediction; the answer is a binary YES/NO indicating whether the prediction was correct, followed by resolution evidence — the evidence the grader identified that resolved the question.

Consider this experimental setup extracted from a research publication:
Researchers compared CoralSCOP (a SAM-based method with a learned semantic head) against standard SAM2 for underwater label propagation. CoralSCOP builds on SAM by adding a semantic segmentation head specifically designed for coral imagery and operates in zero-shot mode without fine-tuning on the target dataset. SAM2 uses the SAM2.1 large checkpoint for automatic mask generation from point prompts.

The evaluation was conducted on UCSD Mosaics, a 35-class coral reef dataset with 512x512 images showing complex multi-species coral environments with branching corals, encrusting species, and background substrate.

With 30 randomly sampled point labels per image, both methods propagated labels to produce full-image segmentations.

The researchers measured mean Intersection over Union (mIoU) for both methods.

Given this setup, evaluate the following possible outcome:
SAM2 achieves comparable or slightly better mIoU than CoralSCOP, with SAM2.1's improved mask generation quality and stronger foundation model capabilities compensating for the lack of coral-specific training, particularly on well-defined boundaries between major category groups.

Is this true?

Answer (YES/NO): NO